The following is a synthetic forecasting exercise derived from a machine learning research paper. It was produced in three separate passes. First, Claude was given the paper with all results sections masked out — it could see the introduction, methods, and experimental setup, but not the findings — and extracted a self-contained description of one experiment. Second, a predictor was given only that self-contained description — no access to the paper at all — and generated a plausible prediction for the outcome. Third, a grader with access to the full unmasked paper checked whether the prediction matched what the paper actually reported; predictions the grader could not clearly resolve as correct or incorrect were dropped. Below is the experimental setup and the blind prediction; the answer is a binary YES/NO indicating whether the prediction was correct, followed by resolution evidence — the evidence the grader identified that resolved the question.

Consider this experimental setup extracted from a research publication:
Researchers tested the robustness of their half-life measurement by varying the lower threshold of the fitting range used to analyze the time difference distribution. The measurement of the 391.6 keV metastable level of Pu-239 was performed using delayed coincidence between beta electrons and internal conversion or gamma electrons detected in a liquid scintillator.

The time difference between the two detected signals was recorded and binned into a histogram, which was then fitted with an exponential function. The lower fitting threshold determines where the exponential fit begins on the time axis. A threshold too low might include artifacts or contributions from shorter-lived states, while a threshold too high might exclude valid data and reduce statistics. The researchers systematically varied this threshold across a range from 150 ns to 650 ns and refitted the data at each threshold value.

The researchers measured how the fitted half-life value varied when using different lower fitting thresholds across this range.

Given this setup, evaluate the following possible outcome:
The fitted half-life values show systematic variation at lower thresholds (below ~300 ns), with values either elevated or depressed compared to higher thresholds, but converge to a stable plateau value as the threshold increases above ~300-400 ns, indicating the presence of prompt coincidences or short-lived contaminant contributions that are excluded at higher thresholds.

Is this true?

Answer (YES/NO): NO